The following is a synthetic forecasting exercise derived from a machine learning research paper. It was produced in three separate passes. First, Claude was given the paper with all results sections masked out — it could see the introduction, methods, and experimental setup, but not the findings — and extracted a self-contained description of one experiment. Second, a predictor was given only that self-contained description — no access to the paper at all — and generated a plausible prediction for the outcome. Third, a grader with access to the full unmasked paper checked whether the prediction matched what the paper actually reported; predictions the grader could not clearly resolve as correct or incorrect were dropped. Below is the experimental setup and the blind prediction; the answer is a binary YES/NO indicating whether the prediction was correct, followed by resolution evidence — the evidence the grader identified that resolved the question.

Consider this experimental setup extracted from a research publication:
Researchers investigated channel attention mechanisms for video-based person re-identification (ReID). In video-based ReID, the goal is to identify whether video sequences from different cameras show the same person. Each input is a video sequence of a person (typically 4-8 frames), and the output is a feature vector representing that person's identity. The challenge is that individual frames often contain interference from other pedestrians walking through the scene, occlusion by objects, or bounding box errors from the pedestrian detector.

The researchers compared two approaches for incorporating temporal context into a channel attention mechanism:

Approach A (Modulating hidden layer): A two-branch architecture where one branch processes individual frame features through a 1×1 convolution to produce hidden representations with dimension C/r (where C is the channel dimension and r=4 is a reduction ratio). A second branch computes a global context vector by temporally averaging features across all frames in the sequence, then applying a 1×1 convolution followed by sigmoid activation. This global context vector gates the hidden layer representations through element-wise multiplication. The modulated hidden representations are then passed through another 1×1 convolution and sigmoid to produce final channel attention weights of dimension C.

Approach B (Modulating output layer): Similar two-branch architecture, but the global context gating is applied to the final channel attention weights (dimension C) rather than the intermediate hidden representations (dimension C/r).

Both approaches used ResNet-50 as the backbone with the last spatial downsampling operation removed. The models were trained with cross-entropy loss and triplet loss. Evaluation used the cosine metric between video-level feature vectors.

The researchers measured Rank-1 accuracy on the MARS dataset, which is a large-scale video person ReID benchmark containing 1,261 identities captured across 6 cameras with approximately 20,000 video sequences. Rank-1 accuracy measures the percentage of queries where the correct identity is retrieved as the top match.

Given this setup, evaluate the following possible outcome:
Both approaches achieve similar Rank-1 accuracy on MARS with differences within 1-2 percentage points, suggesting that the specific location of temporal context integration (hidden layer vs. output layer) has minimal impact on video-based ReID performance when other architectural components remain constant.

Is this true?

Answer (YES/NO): NO